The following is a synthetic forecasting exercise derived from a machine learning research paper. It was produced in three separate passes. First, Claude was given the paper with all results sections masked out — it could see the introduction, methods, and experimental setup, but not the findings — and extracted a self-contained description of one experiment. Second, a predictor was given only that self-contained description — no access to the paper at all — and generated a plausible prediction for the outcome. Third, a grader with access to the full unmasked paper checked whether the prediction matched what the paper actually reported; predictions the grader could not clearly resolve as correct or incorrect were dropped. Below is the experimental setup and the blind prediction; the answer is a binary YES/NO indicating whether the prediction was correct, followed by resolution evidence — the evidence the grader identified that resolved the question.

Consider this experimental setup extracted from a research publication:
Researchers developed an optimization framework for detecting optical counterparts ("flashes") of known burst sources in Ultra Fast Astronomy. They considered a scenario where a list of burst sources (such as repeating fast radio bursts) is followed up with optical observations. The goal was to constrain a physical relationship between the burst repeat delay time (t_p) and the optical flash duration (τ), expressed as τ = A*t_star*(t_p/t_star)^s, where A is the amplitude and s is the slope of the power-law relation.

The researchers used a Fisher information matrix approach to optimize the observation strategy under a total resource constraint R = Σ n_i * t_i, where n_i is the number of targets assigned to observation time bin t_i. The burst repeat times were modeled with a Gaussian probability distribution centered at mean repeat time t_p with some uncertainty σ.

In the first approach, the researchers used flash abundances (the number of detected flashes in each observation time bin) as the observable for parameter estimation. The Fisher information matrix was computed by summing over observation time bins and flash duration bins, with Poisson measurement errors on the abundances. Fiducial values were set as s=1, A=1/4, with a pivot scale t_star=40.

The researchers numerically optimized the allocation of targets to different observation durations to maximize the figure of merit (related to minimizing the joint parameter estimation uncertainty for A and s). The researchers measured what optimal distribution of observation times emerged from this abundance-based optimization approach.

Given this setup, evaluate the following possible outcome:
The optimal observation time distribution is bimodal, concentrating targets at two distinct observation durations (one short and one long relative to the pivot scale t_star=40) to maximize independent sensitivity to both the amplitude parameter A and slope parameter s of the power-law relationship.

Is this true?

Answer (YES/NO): NO